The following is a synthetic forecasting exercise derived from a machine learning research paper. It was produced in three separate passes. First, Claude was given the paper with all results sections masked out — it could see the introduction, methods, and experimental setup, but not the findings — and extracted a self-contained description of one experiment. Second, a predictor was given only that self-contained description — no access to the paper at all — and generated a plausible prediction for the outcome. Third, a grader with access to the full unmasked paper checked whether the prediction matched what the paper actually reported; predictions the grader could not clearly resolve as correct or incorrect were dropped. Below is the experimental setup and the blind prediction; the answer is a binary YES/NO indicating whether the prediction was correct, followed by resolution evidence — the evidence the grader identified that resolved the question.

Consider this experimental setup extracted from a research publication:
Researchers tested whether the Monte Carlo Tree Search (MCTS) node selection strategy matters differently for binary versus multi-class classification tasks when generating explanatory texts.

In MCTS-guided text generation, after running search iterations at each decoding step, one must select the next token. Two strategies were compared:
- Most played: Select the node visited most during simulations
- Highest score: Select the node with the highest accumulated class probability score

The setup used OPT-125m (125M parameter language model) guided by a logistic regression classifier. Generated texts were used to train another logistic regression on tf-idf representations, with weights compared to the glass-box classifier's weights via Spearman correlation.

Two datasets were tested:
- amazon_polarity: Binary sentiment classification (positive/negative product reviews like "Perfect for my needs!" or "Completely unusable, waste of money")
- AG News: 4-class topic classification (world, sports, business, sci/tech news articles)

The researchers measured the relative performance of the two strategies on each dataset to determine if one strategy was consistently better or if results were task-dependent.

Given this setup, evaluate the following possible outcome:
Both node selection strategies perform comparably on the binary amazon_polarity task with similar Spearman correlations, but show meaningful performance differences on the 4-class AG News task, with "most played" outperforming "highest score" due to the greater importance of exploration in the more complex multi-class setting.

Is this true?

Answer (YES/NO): NO